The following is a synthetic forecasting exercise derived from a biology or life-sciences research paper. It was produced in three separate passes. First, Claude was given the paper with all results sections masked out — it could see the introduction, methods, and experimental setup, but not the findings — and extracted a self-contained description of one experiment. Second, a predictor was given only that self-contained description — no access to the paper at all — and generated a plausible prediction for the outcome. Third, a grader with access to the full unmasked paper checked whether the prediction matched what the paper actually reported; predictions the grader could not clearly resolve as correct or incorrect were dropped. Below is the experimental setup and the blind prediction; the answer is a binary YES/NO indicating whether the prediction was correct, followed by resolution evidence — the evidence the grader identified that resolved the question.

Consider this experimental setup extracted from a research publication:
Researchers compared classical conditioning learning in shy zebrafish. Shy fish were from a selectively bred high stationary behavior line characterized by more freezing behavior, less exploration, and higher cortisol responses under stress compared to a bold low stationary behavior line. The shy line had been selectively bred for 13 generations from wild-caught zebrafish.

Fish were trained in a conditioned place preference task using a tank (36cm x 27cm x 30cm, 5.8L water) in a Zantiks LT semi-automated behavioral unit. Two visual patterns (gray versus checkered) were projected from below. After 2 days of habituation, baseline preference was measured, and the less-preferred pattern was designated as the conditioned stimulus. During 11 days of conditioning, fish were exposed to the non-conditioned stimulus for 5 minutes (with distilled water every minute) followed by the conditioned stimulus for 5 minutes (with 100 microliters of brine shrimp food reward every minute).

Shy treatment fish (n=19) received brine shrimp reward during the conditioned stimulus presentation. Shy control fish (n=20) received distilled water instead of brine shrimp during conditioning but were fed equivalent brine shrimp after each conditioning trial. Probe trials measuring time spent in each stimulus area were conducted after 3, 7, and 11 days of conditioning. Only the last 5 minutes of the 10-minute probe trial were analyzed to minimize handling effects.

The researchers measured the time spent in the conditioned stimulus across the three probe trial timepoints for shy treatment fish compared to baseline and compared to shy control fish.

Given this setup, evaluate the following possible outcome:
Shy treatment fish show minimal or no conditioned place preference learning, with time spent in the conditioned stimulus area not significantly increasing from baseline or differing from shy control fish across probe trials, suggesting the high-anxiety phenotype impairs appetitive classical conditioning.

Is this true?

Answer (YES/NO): NO